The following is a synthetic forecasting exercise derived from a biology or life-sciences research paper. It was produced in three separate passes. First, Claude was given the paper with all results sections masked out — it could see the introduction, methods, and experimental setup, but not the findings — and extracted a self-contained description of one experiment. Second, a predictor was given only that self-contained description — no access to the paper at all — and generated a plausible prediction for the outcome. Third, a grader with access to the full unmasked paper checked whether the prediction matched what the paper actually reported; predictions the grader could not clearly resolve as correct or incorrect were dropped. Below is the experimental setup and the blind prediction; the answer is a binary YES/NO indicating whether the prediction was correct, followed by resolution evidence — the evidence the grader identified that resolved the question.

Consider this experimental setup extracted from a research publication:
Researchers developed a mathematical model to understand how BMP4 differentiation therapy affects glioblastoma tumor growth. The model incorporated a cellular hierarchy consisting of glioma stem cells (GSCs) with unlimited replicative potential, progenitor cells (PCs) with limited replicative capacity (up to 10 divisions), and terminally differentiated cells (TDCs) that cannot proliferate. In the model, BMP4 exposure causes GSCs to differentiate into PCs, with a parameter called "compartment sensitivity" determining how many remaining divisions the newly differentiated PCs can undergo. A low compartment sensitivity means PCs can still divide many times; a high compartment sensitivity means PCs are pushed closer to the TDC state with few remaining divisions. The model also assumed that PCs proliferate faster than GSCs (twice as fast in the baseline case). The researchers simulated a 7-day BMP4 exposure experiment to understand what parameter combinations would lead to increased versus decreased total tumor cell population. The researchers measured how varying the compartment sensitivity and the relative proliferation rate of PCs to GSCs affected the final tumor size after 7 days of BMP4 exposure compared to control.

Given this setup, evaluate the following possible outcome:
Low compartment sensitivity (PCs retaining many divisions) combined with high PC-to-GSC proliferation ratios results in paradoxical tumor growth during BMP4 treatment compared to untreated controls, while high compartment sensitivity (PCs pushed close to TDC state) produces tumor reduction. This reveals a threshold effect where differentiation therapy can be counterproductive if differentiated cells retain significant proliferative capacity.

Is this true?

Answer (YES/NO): YES